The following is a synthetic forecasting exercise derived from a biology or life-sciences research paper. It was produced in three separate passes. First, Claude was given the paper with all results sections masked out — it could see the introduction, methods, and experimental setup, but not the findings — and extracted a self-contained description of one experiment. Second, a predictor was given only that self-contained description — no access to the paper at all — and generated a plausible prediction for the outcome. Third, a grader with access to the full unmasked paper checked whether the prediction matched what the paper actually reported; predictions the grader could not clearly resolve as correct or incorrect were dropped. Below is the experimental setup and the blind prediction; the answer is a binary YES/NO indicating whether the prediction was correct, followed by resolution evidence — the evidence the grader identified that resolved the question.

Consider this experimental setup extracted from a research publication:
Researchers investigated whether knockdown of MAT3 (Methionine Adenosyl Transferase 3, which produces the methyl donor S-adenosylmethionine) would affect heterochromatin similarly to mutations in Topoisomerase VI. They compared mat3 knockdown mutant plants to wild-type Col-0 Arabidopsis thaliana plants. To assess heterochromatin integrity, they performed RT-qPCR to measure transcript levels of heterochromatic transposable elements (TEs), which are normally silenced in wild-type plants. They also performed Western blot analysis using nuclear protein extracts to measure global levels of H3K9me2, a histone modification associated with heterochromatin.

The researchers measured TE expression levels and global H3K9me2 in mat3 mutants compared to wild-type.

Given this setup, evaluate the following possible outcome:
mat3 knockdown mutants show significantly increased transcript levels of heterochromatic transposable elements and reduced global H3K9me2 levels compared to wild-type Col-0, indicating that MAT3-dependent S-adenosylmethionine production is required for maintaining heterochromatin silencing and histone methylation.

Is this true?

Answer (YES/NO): YES